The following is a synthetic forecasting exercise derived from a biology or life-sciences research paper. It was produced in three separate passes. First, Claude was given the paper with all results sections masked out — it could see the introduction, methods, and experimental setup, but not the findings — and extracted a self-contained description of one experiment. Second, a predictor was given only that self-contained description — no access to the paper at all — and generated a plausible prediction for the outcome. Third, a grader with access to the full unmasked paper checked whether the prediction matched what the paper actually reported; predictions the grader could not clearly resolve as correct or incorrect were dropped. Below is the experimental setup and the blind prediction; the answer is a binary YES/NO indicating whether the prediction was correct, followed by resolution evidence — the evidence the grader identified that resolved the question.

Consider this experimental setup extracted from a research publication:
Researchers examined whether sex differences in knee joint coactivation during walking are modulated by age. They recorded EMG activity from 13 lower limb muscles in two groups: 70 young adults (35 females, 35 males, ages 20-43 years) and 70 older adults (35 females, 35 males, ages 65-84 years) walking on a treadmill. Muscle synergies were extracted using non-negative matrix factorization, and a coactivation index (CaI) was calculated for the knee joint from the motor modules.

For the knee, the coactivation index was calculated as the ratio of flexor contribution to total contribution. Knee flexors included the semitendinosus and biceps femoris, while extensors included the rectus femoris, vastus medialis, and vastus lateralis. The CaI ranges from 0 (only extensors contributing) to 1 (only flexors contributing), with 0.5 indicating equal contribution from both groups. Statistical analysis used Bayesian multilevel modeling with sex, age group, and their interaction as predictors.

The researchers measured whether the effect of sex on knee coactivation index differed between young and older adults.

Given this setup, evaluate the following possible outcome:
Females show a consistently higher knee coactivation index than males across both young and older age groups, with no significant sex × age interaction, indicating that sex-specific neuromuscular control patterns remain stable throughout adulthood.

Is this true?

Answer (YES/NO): NO